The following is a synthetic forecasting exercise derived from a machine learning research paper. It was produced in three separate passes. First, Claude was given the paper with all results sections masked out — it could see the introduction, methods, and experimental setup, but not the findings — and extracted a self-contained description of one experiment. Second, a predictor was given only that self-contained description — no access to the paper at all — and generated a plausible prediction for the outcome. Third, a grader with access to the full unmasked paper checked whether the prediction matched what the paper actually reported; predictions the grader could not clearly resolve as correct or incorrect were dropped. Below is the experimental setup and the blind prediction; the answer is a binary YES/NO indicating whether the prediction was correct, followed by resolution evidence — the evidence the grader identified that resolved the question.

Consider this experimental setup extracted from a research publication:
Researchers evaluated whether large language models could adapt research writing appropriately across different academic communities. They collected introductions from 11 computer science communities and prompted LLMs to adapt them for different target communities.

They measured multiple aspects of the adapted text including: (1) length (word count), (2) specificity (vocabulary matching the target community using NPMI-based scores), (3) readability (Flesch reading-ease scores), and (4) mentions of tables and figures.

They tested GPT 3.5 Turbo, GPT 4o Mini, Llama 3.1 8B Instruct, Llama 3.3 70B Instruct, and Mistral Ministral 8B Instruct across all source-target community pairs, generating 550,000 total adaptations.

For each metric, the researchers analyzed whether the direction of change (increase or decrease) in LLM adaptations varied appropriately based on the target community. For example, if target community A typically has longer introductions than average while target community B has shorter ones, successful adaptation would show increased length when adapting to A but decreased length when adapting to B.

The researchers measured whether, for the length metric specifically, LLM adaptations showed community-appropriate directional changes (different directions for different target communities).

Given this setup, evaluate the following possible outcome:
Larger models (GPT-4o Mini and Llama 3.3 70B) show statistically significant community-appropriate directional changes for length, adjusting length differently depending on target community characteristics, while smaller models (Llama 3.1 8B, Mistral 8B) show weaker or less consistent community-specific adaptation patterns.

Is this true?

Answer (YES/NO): NO